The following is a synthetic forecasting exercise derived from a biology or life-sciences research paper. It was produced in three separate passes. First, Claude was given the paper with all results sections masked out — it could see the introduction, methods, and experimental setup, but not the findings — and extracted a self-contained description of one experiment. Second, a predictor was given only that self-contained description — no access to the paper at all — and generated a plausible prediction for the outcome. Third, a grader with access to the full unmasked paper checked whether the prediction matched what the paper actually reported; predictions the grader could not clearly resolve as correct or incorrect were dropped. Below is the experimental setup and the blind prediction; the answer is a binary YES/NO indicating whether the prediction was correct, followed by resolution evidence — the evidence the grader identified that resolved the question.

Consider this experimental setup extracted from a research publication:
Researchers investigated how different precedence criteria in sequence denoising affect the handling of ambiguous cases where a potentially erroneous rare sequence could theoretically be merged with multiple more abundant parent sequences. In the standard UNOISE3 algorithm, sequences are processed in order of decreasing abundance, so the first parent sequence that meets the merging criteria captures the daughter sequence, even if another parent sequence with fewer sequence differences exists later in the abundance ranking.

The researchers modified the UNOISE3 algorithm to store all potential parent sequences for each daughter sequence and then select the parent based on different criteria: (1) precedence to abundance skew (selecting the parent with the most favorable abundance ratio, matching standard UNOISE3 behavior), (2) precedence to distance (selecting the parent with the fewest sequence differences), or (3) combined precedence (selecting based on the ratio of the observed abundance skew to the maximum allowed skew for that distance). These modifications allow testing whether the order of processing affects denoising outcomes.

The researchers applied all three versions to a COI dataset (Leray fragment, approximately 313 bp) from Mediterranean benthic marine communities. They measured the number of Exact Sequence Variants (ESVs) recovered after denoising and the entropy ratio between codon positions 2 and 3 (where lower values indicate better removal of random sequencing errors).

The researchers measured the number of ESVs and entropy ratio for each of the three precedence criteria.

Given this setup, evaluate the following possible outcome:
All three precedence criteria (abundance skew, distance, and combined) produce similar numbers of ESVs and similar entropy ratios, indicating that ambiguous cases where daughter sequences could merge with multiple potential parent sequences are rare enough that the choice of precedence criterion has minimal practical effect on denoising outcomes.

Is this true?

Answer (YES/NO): YES